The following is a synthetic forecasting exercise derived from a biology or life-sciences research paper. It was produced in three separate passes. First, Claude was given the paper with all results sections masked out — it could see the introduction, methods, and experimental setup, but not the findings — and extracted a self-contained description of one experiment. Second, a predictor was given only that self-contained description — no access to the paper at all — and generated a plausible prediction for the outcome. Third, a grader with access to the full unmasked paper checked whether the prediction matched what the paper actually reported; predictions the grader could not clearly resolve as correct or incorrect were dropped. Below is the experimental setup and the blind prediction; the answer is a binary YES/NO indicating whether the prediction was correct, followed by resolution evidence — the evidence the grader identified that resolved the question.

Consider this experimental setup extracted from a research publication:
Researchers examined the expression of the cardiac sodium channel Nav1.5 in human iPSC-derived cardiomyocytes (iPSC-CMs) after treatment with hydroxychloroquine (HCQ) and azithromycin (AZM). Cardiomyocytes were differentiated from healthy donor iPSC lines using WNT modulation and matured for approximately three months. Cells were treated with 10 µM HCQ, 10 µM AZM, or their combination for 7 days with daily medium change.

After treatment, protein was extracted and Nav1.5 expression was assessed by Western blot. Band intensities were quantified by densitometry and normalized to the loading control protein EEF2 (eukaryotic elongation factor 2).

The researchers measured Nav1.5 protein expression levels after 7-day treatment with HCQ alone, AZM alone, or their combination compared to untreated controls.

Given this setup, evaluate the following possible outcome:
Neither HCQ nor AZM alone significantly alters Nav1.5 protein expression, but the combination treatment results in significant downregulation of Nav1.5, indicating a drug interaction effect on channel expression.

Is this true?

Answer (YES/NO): NO